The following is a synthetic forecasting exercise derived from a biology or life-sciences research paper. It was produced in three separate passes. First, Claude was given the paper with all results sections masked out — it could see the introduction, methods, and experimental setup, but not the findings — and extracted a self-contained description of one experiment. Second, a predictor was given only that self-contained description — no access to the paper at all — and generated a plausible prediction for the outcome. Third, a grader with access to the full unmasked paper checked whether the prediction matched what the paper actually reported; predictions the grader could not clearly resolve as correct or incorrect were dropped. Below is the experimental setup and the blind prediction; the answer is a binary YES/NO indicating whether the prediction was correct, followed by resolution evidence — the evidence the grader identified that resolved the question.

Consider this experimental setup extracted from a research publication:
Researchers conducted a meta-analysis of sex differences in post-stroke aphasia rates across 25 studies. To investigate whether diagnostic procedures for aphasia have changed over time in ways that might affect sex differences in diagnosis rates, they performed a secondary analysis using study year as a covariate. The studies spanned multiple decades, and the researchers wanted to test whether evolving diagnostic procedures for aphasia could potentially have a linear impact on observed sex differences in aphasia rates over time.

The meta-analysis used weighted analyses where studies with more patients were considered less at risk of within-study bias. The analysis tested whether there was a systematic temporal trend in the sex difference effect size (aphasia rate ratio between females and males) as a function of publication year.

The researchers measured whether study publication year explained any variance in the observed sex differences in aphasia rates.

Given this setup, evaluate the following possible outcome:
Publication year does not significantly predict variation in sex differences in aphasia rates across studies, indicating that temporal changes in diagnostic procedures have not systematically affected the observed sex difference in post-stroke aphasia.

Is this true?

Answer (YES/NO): YES